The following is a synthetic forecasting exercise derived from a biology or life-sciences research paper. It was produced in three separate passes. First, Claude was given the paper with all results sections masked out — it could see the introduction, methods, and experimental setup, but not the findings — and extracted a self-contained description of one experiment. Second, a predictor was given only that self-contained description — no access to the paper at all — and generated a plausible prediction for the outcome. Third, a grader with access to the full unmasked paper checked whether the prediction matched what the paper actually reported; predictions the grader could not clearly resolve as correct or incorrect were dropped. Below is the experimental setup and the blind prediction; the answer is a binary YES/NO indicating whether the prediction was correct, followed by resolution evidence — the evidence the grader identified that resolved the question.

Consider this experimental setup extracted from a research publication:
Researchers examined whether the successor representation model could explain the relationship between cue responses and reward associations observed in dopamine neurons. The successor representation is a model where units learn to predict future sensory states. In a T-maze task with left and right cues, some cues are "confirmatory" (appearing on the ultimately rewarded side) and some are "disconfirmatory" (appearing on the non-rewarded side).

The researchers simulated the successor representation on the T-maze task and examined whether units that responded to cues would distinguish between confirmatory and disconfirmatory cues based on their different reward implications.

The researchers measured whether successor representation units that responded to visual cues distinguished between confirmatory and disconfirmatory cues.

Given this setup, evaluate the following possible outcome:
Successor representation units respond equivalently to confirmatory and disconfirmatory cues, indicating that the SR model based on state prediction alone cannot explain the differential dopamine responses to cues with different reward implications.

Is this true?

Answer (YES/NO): NO